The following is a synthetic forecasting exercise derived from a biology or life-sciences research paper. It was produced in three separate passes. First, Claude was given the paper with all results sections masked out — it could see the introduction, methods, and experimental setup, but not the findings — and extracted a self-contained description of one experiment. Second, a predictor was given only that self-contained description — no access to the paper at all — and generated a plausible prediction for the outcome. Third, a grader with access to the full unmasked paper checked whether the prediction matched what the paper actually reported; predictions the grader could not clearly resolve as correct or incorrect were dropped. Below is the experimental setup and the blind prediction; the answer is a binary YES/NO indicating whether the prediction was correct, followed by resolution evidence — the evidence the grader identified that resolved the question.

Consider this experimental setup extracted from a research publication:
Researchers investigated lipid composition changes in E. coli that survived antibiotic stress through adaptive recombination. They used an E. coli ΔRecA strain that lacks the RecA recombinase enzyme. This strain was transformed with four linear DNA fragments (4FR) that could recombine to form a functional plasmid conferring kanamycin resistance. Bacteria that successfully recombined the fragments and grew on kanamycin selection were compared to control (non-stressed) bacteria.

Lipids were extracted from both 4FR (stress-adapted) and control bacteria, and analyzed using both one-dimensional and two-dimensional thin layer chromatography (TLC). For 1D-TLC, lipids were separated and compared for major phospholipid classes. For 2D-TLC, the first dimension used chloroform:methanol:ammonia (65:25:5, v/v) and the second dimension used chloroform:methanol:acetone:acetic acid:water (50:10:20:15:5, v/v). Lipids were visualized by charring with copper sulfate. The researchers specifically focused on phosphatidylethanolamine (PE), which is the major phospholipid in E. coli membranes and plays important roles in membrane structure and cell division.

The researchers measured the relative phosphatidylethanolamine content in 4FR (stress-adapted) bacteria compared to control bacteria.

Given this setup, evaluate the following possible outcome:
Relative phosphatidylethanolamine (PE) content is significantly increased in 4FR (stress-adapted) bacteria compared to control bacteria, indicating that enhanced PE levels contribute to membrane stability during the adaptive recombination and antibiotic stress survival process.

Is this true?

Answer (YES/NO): YES